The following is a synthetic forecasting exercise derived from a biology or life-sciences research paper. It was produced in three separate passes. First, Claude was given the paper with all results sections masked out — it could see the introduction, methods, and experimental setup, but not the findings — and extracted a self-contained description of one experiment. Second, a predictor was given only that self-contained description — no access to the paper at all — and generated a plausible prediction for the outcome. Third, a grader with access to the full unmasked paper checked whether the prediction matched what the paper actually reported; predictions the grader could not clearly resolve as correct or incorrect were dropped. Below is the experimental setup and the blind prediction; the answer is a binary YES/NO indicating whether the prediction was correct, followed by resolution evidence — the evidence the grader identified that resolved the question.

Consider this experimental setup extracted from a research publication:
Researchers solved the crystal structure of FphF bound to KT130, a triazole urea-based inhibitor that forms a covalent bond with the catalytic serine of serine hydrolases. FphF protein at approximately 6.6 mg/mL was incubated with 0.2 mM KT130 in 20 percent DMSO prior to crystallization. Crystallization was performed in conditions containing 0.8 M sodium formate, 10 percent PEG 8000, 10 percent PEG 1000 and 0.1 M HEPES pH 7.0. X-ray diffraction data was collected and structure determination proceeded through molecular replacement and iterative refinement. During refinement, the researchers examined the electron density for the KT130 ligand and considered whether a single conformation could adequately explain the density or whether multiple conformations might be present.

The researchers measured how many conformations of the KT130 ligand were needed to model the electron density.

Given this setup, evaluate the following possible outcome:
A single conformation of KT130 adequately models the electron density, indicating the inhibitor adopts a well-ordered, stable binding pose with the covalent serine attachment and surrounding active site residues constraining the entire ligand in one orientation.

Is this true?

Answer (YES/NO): NO